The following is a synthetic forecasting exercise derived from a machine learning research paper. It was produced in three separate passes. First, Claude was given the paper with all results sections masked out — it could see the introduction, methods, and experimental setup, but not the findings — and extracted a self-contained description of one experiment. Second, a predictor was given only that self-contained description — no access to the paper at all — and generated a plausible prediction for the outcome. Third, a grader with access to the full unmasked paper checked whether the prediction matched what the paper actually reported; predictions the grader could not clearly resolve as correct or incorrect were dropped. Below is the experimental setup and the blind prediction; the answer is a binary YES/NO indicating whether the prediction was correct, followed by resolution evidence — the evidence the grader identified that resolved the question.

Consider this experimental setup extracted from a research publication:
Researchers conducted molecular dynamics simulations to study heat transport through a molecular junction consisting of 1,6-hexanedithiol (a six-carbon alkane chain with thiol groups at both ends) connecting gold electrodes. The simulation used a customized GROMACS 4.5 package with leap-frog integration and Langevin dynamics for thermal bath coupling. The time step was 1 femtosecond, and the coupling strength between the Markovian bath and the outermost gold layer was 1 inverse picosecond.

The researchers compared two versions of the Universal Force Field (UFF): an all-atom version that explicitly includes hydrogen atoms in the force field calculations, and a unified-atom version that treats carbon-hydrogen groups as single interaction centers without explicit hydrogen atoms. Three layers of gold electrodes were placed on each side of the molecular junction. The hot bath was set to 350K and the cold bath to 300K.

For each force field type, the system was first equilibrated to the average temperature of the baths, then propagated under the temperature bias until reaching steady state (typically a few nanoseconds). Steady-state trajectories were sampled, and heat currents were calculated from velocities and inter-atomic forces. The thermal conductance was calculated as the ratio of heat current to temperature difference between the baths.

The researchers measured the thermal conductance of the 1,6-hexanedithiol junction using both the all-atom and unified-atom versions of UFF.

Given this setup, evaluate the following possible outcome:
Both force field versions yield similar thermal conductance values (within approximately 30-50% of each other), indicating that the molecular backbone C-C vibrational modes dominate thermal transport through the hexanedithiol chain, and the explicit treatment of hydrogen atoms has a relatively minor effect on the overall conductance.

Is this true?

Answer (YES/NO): YES